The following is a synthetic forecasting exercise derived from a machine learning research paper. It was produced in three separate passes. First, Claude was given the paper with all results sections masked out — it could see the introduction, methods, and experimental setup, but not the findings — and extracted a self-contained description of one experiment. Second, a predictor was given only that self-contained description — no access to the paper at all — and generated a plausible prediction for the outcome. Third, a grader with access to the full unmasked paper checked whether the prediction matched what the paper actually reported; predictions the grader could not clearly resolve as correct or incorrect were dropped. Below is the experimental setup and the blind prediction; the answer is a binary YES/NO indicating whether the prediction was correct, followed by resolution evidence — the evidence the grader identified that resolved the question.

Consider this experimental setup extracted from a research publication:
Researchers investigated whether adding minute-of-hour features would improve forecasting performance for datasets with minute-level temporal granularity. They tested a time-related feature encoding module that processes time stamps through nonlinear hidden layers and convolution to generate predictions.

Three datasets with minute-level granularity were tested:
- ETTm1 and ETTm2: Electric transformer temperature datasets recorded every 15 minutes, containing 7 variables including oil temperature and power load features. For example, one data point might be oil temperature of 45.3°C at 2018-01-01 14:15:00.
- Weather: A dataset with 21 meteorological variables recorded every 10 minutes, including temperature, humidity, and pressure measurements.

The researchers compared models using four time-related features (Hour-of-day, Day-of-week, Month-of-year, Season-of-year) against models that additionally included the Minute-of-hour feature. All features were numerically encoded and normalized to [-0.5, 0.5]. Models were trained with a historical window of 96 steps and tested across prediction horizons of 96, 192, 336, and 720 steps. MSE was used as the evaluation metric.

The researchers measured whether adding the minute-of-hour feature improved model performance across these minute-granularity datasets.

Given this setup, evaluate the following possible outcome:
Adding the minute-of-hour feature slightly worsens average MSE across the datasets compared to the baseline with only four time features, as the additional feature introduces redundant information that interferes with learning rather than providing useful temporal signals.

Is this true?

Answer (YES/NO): YES